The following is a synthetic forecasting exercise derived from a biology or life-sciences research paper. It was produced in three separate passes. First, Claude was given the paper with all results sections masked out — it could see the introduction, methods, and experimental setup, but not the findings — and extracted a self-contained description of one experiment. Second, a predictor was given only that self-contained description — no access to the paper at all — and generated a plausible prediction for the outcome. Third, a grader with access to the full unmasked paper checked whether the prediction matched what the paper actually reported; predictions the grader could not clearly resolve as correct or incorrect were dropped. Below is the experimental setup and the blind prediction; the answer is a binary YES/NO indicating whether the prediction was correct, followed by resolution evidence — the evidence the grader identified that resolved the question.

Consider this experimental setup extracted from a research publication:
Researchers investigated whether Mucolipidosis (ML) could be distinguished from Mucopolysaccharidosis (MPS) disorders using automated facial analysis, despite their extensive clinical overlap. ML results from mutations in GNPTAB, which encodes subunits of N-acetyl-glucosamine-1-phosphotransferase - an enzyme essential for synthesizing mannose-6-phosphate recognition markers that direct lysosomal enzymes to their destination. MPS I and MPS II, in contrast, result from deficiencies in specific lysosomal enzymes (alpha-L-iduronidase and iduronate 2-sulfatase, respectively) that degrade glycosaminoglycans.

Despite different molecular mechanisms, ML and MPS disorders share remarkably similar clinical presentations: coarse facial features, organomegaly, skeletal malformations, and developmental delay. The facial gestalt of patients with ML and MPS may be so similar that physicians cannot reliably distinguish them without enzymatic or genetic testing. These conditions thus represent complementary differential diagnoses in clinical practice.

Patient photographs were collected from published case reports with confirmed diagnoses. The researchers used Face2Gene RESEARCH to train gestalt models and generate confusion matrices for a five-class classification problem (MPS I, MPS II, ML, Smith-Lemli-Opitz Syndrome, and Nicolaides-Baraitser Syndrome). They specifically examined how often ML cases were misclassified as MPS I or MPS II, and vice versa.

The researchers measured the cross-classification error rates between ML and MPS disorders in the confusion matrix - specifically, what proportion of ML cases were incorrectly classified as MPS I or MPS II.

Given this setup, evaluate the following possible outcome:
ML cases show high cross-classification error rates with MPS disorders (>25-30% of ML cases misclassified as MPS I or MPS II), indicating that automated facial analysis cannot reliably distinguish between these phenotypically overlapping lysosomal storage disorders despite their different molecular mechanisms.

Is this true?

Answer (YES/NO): NO